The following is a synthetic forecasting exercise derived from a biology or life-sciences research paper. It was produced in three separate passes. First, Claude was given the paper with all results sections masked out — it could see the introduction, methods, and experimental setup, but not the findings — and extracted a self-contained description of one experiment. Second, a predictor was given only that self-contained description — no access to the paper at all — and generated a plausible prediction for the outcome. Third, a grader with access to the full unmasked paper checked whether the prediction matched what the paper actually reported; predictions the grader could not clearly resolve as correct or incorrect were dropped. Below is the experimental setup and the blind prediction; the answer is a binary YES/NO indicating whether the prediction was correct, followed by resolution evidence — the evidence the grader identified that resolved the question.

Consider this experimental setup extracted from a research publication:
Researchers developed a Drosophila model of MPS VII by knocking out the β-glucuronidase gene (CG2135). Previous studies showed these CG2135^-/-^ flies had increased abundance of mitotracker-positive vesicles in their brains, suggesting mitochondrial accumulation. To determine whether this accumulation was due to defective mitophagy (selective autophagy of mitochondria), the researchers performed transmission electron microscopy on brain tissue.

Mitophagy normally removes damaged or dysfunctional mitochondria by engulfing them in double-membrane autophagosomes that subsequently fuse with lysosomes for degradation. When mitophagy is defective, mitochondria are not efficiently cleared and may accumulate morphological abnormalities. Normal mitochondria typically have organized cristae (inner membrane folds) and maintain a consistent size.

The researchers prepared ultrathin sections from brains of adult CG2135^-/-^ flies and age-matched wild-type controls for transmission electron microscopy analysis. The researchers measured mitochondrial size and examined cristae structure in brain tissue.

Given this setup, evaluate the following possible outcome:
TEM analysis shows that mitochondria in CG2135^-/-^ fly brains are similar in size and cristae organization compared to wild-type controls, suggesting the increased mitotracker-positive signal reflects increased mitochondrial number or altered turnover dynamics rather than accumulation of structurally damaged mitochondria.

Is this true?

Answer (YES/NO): NO